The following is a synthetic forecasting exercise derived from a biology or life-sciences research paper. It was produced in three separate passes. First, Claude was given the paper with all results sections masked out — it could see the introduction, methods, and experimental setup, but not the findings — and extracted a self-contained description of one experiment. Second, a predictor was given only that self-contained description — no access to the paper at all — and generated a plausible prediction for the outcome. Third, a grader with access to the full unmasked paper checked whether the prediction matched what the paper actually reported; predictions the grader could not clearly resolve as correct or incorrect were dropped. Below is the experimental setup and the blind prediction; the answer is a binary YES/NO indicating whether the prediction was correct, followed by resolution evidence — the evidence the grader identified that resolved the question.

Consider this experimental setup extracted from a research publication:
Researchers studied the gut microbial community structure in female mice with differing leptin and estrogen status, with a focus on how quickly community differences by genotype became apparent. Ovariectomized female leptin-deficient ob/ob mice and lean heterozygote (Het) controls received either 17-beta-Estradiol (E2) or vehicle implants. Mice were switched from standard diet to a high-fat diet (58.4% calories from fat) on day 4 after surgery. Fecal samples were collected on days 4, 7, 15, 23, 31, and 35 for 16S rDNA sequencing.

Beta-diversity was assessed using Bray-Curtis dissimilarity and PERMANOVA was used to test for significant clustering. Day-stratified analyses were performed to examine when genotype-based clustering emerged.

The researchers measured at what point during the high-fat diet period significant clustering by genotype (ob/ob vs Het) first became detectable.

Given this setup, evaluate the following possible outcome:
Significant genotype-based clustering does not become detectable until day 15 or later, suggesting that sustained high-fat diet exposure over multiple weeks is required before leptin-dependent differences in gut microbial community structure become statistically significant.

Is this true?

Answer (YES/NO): NO